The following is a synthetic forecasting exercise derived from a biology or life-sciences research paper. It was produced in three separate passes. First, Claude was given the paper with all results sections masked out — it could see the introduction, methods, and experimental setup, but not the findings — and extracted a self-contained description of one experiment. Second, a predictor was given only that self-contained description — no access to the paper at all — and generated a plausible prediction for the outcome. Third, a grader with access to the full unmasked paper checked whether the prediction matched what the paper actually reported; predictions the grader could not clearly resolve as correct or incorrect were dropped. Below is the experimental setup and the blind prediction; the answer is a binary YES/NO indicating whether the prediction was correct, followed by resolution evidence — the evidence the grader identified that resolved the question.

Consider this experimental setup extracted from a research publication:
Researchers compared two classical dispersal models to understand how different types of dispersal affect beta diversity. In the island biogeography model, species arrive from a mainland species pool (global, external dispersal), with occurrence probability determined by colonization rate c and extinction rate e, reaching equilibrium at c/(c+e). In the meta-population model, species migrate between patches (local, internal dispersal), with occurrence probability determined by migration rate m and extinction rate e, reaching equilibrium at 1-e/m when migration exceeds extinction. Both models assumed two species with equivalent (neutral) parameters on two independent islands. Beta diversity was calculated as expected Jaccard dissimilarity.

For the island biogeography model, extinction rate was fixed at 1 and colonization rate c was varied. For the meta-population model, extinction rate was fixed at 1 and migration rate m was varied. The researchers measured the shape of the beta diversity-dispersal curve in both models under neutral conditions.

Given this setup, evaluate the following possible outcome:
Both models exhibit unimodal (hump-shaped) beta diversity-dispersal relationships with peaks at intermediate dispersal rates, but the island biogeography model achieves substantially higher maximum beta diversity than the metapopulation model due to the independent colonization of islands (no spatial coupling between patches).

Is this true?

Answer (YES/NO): NO